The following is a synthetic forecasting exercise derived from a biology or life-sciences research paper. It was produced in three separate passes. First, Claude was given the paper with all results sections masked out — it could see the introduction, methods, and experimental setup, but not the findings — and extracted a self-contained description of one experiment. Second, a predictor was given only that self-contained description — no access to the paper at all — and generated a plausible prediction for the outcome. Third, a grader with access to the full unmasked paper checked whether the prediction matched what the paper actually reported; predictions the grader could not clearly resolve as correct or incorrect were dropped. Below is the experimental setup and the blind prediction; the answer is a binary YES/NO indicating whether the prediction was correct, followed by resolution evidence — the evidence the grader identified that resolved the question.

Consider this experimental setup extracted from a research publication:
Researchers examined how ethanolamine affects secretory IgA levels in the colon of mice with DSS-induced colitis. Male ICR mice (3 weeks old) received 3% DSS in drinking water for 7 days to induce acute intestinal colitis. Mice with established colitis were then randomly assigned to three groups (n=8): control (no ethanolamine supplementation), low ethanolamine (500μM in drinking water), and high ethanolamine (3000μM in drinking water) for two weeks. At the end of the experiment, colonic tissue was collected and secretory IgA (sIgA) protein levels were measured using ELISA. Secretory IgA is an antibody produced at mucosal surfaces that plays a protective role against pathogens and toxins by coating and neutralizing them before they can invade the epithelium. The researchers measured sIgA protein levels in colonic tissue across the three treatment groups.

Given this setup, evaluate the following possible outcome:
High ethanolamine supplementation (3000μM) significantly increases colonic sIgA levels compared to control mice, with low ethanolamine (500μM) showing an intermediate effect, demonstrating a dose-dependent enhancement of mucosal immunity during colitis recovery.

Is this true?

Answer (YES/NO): NO